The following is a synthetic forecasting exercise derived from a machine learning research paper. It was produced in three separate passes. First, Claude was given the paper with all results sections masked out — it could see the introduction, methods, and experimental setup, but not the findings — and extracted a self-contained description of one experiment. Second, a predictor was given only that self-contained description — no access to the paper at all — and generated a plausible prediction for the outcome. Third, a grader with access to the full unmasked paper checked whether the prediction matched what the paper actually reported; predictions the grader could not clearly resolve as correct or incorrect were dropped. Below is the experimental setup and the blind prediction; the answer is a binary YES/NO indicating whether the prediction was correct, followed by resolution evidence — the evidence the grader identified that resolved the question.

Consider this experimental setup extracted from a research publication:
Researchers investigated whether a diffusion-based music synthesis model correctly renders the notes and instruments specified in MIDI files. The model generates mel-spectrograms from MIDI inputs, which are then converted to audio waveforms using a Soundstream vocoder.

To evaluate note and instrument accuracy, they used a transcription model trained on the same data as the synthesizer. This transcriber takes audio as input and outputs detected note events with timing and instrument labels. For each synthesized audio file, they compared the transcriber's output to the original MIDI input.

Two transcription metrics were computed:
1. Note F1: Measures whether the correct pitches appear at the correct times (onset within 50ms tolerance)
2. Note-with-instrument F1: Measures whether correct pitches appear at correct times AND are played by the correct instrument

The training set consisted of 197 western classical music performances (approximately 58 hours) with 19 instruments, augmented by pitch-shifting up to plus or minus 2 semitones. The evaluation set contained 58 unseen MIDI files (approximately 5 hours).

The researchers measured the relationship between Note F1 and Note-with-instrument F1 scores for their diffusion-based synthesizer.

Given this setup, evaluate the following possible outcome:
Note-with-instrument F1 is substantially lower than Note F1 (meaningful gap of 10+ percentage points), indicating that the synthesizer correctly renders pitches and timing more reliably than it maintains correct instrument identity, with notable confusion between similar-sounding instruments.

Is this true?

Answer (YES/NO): YES